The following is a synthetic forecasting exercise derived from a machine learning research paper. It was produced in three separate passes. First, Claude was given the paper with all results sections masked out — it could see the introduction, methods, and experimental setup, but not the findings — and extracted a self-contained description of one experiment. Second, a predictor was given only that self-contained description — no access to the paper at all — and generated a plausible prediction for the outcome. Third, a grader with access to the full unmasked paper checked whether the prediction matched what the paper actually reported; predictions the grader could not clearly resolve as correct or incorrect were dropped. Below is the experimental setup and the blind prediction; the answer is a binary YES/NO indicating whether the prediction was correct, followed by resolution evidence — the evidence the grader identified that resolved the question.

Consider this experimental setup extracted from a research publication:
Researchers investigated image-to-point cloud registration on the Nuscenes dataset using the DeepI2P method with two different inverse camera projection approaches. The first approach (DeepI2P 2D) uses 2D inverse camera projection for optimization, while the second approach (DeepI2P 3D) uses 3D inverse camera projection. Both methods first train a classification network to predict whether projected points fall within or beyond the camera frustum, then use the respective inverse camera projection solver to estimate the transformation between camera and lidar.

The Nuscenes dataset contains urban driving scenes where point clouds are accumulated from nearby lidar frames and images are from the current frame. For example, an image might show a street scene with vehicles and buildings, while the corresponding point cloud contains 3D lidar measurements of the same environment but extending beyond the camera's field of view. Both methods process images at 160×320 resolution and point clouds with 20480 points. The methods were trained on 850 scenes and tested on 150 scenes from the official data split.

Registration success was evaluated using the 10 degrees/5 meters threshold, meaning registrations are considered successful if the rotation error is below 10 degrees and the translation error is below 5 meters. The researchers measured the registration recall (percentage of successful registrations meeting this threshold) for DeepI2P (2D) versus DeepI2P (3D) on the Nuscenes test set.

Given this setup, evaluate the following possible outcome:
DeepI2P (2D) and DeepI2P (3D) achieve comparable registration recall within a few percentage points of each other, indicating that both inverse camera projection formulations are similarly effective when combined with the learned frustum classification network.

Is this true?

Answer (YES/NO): NO